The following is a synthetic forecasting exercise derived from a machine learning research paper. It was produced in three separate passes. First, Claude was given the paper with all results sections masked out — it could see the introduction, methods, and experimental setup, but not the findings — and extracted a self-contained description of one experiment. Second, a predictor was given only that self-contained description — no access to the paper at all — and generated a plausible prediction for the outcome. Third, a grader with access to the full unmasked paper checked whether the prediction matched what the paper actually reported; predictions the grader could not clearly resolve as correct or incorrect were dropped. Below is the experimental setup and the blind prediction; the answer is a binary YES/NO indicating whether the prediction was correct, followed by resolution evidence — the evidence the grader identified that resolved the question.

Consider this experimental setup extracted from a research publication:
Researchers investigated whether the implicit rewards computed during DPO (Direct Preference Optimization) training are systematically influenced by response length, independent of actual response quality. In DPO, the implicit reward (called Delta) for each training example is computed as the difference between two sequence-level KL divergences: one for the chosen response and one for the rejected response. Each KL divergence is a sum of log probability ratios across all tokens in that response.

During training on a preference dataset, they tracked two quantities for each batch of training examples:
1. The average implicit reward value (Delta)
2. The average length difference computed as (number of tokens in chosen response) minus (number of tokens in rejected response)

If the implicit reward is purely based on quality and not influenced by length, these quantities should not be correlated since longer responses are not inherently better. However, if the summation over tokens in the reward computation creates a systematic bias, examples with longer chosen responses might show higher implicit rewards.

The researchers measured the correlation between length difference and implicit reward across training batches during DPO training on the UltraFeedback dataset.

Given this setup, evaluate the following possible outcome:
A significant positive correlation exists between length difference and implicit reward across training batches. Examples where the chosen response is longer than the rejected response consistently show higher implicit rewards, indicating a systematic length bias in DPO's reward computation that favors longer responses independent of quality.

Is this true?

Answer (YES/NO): YES